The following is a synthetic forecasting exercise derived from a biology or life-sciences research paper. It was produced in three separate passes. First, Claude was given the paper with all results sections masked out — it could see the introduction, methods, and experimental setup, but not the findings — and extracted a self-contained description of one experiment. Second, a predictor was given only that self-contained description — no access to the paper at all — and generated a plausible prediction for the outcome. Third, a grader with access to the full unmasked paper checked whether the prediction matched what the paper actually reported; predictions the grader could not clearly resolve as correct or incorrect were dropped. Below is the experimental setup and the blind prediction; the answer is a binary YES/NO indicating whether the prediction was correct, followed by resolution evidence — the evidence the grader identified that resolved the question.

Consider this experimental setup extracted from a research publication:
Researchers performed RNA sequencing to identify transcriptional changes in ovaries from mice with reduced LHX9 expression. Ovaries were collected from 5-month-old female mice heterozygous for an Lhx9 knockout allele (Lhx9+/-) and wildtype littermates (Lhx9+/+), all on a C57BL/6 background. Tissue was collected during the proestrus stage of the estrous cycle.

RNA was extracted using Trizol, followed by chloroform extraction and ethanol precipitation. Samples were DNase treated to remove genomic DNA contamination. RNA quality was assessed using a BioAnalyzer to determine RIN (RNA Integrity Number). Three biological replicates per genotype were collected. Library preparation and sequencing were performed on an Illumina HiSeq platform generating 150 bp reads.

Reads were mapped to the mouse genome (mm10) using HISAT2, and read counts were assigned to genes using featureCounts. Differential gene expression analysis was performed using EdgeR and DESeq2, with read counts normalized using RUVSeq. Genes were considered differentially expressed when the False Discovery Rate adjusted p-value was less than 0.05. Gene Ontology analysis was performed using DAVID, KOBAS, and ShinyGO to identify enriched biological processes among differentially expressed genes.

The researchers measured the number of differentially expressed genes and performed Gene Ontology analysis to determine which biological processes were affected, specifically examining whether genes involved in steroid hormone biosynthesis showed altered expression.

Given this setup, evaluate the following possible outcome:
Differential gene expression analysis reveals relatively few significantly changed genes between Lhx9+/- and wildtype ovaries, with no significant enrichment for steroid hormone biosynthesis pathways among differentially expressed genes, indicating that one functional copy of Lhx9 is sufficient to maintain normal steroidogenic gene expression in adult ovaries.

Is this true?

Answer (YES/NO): NO